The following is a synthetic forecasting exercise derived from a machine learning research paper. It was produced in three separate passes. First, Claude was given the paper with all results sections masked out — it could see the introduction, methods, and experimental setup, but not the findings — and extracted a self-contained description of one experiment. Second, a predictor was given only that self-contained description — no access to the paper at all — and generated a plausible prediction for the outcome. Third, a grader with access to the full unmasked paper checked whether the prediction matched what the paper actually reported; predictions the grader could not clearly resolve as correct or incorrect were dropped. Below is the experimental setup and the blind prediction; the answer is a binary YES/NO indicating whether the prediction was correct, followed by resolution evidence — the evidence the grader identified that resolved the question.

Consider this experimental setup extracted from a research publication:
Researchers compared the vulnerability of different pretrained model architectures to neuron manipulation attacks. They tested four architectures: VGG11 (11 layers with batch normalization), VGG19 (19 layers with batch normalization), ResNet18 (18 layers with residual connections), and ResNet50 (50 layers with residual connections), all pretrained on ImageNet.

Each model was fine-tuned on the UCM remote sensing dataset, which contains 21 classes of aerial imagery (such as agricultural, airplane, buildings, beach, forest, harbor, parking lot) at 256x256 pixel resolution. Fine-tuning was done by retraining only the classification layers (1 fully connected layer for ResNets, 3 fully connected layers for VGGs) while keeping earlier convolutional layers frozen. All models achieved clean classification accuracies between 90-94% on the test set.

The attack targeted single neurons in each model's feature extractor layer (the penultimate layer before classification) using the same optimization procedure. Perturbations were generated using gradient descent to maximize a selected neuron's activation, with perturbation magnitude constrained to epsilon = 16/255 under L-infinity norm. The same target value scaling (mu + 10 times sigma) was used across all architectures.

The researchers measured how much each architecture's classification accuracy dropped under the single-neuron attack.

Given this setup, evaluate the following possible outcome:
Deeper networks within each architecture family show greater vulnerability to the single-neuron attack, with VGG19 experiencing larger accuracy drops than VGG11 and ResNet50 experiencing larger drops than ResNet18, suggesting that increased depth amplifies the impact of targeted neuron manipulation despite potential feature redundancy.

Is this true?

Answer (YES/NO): NO